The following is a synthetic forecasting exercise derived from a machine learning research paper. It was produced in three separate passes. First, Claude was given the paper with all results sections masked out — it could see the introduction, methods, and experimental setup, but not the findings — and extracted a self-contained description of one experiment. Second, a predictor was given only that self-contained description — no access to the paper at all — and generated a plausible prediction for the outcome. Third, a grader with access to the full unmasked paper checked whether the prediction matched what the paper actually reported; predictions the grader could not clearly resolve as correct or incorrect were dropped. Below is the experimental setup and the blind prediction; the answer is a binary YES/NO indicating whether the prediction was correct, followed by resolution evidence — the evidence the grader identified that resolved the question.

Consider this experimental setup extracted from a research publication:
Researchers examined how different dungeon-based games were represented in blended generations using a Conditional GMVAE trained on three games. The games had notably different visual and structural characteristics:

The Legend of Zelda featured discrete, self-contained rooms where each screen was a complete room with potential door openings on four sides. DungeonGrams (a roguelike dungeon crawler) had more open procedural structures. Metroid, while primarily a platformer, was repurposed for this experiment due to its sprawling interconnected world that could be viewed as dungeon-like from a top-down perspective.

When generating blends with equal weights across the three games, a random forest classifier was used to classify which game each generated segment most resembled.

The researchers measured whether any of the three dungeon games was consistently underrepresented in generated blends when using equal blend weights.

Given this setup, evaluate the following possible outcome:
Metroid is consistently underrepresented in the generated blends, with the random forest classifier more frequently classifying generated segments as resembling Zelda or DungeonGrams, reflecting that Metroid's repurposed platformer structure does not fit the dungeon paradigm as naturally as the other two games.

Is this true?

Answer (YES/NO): NO